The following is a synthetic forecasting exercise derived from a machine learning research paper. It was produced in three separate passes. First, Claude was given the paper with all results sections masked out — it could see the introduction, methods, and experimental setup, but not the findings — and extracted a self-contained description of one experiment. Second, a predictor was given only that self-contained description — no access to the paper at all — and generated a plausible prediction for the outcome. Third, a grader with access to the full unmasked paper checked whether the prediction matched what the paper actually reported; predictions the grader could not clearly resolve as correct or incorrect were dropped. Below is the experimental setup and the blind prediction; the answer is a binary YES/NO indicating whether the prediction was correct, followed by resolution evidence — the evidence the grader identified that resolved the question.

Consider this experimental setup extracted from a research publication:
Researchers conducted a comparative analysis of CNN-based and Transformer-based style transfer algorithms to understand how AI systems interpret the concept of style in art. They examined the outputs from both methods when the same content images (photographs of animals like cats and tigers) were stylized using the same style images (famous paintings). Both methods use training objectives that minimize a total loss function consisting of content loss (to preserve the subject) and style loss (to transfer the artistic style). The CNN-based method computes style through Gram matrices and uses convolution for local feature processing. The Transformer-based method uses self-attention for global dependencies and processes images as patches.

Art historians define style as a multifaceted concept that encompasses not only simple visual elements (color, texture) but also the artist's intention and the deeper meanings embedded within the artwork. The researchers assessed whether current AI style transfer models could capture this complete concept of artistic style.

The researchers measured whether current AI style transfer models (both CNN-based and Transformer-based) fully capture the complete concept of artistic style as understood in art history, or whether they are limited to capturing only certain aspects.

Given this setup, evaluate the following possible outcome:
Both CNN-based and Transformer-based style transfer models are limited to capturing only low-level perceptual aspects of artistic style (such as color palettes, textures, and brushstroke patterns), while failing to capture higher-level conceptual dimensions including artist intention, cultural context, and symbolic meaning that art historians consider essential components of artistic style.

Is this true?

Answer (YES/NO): NO